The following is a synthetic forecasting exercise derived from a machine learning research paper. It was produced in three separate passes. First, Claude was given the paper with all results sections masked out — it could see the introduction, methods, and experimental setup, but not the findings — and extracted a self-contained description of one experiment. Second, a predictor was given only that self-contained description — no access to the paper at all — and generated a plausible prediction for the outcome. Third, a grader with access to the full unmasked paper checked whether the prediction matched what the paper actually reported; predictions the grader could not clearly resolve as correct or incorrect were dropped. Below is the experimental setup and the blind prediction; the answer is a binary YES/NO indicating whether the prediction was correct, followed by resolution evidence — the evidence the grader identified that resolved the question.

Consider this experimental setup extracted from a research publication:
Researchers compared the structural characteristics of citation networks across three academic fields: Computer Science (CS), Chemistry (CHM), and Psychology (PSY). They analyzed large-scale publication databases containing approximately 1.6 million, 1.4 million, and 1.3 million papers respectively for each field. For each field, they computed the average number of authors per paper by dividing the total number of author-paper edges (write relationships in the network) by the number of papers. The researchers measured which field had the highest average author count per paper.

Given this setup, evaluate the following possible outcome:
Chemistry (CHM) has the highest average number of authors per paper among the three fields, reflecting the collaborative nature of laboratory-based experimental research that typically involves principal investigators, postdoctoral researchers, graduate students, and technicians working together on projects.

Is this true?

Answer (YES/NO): YES